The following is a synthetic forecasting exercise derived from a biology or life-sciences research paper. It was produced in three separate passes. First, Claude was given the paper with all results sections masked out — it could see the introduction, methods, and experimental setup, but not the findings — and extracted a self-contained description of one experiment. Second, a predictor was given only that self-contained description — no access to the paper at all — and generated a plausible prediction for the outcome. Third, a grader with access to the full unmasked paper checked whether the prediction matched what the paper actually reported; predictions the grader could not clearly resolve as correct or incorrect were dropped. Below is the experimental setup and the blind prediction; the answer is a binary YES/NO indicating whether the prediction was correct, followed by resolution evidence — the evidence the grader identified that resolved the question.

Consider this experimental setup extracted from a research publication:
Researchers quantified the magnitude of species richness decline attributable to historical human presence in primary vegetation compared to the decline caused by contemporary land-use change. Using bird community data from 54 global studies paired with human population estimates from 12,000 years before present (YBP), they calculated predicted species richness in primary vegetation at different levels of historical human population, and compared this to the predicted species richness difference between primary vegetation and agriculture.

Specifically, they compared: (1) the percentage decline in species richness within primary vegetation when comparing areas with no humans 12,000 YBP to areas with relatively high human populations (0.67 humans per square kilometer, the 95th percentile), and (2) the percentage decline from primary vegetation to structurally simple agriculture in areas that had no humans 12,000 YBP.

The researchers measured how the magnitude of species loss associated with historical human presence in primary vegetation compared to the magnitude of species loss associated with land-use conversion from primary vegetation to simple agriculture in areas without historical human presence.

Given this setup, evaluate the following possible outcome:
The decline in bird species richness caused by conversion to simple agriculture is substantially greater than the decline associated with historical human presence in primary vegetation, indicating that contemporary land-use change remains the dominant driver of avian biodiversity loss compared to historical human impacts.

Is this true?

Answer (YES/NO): NO